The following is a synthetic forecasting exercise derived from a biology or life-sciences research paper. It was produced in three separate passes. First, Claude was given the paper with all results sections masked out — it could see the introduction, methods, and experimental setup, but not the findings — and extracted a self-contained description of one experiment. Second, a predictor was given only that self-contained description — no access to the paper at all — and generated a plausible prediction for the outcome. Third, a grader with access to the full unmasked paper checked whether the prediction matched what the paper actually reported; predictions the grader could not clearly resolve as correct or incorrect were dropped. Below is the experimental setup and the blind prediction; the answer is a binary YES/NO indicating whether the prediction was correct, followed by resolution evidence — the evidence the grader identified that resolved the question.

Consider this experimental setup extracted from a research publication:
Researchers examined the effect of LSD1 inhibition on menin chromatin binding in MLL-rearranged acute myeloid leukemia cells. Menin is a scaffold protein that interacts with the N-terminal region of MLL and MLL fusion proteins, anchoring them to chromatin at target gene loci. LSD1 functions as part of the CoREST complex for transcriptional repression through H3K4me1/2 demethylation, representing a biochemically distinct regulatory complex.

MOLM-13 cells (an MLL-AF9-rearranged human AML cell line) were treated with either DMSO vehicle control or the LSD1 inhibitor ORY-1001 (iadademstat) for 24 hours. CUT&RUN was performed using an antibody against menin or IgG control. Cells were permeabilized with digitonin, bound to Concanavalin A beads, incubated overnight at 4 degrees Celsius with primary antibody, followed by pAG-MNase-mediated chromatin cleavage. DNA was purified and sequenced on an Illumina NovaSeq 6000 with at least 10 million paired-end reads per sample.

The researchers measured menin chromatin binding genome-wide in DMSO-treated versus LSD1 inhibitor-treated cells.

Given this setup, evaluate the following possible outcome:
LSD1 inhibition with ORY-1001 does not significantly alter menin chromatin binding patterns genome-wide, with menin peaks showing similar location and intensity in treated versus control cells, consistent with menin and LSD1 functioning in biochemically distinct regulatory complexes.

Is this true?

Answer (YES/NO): YES